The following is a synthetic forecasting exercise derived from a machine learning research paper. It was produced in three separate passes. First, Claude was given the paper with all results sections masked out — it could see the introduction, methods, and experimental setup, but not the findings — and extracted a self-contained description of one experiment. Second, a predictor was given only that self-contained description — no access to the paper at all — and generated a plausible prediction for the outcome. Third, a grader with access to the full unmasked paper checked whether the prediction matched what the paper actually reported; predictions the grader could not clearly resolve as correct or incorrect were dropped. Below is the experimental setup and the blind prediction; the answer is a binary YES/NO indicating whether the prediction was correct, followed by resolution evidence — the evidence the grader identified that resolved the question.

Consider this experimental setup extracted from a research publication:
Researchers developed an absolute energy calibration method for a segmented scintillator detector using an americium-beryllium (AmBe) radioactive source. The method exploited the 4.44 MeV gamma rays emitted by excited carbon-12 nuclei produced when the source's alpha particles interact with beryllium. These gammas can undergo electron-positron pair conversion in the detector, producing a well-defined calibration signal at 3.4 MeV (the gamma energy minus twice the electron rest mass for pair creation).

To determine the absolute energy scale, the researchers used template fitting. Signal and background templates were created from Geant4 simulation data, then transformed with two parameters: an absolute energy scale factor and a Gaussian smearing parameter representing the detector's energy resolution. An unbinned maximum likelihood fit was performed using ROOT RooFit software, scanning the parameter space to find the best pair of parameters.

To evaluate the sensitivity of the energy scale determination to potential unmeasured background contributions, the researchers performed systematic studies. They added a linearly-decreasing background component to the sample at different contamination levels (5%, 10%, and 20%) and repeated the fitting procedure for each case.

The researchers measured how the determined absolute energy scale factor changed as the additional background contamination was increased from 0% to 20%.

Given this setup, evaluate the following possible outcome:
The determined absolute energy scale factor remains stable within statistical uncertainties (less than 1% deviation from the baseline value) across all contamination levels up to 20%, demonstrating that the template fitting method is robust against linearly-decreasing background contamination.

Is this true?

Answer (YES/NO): YES